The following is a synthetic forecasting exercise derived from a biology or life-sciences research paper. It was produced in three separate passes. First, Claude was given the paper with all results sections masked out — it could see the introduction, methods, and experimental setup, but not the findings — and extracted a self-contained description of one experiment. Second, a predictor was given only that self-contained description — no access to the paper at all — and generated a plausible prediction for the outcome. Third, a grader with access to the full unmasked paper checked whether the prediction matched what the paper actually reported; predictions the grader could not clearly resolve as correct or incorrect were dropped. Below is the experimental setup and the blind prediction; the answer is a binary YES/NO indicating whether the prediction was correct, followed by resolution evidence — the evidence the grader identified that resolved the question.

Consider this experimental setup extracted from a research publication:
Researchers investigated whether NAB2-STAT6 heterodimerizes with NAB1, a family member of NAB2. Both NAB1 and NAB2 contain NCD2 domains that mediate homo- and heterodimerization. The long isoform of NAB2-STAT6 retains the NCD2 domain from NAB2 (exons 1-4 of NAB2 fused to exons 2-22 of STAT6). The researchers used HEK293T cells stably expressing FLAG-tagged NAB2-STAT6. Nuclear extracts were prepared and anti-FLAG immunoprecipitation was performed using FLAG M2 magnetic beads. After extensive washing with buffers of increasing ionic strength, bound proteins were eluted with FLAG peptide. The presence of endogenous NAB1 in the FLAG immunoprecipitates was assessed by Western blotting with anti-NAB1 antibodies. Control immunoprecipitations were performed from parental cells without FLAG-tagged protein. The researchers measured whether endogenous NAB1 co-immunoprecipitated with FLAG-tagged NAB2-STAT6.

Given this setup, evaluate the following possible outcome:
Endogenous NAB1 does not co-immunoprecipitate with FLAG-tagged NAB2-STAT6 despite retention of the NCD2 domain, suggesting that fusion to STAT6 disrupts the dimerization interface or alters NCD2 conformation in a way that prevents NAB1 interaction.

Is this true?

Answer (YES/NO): NO